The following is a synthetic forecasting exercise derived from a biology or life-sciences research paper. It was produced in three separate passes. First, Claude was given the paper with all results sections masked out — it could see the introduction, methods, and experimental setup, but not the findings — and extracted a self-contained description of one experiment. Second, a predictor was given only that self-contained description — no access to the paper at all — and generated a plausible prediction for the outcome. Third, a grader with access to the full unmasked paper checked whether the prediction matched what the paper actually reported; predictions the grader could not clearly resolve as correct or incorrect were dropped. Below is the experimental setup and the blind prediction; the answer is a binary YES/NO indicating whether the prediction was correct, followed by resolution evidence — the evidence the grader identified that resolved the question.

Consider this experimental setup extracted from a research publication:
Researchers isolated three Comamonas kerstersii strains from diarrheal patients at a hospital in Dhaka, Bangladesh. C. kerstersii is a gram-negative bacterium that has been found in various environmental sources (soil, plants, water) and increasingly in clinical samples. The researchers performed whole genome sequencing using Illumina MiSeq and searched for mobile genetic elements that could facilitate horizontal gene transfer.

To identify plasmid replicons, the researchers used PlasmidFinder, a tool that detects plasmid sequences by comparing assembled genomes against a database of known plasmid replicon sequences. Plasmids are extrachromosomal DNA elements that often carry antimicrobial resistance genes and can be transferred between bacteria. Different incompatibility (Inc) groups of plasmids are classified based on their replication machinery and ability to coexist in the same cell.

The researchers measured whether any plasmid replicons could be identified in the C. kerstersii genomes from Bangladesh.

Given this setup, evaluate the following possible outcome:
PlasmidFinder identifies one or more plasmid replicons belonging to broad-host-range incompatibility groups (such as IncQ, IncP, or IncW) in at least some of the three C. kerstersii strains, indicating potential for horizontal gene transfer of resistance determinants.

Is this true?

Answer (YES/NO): YES